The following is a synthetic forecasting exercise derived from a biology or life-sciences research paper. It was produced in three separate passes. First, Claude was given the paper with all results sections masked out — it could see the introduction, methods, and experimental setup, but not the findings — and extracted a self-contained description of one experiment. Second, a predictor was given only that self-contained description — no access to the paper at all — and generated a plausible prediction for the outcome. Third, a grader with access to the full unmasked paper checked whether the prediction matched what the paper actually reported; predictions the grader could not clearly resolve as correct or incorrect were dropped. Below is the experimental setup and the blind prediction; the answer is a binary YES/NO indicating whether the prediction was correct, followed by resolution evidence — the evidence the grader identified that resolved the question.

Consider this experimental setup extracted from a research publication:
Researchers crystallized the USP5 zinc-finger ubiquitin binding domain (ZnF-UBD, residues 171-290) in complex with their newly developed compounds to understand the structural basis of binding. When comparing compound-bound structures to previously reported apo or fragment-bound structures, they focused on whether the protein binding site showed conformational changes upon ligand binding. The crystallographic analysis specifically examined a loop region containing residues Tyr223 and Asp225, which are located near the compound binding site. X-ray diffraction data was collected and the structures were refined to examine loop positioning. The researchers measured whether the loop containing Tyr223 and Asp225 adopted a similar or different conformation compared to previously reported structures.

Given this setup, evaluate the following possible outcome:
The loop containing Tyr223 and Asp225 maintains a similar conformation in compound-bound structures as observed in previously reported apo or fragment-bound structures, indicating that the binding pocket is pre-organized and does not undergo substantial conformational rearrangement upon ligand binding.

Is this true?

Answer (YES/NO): NO